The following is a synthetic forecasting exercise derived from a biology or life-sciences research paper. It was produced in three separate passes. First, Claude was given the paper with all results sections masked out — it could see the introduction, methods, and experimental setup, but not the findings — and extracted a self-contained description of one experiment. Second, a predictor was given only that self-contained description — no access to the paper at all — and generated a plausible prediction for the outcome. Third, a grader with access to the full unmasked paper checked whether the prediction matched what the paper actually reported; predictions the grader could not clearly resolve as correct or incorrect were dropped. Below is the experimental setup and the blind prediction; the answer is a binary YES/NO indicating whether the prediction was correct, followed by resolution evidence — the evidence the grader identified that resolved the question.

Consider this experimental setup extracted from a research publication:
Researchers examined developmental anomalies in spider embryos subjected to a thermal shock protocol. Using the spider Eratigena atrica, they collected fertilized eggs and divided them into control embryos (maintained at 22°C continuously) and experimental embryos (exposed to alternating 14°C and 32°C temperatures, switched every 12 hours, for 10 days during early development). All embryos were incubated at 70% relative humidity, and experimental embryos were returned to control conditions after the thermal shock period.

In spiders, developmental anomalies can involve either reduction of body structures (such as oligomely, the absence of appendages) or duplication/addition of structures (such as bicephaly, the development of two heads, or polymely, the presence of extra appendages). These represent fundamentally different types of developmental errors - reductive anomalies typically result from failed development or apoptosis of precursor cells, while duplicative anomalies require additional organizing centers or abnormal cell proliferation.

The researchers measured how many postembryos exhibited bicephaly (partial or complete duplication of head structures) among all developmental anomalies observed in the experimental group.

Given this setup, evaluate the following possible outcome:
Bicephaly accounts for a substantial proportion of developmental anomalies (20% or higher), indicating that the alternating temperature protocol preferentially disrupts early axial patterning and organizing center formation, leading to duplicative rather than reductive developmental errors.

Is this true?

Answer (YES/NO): NO